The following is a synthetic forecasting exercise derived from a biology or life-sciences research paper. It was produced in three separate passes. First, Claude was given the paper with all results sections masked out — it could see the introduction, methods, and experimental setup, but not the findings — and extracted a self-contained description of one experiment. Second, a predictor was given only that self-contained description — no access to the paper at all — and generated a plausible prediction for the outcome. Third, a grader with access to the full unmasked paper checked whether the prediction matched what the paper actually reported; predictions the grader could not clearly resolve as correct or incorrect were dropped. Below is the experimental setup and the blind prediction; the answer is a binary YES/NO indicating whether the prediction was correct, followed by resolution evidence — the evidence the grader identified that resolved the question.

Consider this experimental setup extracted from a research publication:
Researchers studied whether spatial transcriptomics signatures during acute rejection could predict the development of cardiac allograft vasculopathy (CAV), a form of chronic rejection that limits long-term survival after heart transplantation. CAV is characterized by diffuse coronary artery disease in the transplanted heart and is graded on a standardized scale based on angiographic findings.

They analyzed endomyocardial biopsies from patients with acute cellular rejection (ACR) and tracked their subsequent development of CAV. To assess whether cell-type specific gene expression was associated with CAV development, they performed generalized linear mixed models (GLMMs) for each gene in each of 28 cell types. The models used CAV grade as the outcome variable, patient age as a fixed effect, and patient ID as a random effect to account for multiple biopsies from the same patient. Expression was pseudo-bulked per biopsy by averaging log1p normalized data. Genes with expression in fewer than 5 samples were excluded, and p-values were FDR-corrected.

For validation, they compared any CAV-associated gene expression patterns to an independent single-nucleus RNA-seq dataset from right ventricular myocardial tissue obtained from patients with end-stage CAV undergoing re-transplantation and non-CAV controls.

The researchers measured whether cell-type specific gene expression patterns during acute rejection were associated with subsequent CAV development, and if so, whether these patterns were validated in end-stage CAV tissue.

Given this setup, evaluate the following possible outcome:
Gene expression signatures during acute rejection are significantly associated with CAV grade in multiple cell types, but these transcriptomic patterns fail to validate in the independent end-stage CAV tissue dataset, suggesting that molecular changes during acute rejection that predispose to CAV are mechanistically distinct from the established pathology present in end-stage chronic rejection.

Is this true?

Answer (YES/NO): NO